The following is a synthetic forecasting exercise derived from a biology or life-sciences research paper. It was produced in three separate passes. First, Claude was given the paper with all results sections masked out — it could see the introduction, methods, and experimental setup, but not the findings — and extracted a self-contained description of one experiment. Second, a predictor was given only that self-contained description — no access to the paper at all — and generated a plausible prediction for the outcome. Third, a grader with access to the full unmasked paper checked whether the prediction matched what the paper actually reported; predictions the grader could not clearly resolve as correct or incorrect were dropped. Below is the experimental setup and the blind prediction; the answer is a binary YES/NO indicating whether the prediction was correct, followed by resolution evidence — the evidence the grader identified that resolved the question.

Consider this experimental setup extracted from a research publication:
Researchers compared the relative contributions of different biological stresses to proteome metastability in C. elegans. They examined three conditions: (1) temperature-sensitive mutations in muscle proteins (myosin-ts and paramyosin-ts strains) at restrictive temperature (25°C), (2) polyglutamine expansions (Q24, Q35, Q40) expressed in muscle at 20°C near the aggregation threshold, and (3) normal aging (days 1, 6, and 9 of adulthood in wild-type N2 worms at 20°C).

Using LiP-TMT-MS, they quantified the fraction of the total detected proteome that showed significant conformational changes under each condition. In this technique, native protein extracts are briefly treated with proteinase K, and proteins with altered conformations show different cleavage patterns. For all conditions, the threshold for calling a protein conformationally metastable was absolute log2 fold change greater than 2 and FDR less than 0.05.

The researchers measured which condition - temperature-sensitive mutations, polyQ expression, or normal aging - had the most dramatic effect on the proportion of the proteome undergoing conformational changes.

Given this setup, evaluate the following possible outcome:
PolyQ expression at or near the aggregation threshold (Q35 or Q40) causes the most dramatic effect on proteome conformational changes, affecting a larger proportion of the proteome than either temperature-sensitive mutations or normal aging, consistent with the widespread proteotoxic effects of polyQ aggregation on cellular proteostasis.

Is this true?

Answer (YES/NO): NO